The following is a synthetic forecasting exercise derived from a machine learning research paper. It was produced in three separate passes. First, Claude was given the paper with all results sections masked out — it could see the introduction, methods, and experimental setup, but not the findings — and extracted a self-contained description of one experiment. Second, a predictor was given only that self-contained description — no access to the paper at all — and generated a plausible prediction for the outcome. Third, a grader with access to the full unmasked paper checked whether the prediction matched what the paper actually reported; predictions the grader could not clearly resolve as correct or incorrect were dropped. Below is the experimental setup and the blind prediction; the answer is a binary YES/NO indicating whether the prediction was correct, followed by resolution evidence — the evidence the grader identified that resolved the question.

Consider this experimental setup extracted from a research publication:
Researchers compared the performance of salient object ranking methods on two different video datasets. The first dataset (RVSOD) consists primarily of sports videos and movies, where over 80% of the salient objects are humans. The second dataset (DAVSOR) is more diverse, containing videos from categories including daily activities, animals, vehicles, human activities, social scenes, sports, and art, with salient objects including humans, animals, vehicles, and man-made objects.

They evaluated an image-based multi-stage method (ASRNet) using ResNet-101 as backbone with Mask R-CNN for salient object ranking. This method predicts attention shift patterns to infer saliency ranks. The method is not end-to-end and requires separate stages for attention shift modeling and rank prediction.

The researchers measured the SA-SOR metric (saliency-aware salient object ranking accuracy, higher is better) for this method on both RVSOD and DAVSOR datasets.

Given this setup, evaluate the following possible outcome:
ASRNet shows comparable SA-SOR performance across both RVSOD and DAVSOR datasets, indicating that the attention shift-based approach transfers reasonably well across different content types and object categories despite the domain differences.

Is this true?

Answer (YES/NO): NO